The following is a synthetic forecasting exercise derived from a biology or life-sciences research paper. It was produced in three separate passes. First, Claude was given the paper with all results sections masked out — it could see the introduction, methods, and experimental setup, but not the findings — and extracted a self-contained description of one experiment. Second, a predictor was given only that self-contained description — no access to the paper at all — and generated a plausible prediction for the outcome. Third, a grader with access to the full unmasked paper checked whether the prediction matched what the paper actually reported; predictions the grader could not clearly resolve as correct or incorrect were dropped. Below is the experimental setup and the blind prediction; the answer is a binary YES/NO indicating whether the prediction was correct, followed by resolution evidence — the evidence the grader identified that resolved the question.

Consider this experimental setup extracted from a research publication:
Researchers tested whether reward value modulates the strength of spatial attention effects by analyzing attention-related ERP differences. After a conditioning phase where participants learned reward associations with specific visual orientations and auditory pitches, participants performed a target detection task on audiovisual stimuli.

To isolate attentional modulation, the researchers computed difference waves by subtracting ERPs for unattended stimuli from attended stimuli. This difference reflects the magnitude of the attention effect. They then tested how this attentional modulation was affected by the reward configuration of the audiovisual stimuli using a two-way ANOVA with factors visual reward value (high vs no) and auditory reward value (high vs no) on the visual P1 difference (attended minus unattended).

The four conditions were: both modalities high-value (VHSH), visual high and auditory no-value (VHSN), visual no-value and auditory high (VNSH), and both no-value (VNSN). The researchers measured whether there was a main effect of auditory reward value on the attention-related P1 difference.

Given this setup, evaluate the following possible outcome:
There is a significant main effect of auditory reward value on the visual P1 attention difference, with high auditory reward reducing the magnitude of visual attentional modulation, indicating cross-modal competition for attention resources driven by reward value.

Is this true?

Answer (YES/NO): NO